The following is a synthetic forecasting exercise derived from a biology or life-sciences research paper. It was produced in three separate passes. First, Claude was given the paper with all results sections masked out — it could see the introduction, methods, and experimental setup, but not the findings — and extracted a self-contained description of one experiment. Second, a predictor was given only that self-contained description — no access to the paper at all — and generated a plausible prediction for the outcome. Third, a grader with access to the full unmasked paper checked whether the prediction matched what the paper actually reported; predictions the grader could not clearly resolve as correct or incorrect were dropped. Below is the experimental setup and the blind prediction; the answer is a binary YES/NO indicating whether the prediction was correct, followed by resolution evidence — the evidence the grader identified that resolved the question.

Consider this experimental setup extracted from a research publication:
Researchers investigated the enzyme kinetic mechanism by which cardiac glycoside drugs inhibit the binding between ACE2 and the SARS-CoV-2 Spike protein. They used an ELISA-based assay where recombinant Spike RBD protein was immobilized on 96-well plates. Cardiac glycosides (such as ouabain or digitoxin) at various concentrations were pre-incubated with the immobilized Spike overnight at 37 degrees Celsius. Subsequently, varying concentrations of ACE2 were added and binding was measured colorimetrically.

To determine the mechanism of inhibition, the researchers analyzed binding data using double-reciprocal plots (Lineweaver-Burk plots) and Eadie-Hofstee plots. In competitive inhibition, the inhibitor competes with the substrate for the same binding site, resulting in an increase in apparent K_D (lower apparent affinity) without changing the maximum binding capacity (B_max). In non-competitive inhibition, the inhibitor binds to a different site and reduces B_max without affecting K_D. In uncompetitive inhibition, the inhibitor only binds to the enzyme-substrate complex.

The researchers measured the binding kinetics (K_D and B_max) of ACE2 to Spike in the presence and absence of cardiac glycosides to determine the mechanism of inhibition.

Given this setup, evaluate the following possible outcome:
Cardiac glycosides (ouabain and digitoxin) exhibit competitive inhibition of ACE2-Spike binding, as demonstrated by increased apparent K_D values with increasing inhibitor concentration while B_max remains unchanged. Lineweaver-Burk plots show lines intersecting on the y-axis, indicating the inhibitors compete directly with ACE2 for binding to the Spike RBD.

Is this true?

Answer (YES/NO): YES